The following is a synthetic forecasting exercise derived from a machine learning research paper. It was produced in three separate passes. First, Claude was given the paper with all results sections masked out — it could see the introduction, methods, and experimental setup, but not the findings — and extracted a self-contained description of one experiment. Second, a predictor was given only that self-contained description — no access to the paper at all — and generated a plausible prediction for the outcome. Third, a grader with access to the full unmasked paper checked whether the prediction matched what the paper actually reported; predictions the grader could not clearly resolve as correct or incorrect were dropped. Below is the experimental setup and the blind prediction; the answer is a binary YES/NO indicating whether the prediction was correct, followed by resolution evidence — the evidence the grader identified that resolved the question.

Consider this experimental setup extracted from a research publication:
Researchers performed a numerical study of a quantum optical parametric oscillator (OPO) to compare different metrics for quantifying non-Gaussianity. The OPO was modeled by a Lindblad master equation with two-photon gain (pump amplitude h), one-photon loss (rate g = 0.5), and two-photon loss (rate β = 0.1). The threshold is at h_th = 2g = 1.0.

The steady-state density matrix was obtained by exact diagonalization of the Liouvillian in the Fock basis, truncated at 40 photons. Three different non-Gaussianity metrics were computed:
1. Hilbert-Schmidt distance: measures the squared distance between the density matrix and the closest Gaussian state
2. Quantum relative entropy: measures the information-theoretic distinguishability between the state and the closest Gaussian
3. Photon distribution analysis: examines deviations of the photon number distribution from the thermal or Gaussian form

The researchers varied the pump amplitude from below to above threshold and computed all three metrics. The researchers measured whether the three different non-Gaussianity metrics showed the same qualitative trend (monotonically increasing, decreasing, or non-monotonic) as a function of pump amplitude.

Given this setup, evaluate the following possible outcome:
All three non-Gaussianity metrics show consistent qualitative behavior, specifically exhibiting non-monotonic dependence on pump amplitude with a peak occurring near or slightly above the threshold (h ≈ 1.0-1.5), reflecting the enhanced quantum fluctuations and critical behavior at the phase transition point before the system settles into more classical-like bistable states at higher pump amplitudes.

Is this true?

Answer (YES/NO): NO